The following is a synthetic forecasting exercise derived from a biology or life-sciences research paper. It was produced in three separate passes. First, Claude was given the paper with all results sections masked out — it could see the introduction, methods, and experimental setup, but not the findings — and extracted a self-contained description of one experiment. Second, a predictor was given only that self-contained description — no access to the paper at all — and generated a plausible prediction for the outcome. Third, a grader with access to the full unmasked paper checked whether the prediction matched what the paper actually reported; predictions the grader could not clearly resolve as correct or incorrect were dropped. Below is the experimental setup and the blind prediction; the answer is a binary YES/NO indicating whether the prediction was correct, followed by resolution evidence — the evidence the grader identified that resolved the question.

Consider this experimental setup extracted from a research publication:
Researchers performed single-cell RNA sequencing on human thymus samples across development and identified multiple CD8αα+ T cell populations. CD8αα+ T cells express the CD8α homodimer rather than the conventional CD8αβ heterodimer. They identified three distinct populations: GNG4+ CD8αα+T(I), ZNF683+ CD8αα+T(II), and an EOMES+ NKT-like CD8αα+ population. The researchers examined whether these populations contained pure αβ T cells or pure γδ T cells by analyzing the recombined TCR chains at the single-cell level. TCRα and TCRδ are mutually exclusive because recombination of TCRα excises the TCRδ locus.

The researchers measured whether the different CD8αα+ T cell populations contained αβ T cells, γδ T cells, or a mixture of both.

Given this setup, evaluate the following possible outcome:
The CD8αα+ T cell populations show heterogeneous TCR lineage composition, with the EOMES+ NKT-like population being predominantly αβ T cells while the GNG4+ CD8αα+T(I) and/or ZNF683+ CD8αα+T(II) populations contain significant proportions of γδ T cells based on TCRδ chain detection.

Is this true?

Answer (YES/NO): NO